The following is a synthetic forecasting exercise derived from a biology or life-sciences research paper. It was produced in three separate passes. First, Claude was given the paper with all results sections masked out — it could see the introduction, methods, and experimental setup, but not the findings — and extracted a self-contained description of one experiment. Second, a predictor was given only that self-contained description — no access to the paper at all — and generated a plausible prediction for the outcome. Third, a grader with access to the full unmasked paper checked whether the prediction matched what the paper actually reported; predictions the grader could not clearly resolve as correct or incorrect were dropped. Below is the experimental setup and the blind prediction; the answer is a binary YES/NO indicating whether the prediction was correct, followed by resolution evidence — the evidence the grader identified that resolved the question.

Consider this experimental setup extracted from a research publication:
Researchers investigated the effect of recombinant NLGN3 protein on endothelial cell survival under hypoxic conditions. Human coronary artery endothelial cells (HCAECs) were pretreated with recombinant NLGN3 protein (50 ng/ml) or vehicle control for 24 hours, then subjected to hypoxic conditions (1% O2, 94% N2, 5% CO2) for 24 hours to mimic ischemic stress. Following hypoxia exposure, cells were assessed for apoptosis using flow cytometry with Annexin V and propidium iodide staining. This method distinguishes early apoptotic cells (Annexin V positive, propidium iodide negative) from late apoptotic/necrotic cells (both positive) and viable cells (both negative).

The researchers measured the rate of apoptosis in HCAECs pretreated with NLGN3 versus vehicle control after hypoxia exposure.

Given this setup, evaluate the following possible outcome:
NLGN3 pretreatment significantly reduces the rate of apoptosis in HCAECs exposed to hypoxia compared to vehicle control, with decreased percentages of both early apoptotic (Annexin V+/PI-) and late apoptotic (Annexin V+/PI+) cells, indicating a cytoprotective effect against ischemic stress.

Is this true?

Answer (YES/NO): YES